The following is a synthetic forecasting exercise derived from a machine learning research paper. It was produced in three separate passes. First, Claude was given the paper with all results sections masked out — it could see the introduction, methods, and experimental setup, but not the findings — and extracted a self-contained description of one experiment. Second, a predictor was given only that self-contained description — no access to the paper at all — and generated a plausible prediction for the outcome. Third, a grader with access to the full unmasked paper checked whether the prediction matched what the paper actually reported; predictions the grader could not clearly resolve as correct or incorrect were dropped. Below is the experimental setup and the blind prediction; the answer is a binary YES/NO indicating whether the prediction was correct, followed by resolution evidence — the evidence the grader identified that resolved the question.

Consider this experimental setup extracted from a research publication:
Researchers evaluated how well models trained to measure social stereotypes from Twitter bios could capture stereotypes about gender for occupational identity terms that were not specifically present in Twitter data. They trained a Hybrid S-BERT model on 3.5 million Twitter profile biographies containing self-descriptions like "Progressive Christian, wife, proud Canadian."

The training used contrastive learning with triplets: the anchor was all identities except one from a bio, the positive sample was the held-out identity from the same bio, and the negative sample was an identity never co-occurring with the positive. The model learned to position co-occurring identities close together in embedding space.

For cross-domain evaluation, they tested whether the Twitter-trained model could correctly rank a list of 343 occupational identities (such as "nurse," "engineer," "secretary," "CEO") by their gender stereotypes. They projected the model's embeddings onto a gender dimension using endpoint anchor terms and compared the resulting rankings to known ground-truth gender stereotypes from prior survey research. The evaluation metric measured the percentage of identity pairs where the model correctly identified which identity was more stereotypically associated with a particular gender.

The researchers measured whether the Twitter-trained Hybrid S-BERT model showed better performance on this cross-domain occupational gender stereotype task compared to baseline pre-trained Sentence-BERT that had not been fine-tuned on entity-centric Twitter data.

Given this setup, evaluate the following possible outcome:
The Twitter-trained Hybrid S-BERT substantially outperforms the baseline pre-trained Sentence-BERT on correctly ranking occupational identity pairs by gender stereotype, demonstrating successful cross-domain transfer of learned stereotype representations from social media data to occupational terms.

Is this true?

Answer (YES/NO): NO